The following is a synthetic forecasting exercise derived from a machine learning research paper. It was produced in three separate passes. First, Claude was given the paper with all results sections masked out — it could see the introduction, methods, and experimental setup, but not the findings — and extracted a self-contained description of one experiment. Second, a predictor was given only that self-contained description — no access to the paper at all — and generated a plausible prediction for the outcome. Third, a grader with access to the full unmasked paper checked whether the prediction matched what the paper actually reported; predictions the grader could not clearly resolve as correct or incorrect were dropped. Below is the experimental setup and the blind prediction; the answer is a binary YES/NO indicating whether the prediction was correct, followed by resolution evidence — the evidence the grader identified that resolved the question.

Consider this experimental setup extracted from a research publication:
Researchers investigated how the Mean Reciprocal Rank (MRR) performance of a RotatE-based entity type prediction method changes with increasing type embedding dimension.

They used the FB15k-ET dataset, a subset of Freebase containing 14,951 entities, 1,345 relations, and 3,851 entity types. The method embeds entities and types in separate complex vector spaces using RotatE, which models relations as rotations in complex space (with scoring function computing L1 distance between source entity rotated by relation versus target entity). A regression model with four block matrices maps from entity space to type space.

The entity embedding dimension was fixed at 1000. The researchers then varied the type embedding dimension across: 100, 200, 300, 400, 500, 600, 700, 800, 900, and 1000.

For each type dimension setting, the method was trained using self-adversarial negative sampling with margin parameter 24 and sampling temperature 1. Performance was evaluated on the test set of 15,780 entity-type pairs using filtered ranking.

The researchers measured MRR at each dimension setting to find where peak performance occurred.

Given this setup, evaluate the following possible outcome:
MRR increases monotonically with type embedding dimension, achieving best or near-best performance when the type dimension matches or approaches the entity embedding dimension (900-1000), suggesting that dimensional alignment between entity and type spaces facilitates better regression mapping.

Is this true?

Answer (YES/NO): NO